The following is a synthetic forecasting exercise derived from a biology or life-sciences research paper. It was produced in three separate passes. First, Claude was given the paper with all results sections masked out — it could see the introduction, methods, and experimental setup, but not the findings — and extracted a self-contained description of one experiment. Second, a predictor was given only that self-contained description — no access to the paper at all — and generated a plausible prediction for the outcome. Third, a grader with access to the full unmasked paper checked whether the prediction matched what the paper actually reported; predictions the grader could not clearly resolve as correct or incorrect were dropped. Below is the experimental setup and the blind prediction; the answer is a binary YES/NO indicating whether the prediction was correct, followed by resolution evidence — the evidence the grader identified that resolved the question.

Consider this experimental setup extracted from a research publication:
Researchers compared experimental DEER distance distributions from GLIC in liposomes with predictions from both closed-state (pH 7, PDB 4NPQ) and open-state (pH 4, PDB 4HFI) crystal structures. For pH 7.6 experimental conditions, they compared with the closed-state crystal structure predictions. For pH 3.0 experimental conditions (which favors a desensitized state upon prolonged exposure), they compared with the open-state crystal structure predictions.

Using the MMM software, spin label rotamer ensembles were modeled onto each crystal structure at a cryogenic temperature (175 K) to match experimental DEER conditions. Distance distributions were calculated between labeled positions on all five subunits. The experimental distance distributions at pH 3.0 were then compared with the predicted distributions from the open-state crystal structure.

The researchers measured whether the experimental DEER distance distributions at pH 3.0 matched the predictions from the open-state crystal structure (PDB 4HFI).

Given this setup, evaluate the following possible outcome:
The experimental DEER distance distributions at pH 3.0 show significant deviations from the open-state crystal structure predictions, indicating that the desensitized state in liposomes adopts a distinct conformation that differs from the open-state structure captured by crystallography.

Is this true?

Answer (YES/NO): YES